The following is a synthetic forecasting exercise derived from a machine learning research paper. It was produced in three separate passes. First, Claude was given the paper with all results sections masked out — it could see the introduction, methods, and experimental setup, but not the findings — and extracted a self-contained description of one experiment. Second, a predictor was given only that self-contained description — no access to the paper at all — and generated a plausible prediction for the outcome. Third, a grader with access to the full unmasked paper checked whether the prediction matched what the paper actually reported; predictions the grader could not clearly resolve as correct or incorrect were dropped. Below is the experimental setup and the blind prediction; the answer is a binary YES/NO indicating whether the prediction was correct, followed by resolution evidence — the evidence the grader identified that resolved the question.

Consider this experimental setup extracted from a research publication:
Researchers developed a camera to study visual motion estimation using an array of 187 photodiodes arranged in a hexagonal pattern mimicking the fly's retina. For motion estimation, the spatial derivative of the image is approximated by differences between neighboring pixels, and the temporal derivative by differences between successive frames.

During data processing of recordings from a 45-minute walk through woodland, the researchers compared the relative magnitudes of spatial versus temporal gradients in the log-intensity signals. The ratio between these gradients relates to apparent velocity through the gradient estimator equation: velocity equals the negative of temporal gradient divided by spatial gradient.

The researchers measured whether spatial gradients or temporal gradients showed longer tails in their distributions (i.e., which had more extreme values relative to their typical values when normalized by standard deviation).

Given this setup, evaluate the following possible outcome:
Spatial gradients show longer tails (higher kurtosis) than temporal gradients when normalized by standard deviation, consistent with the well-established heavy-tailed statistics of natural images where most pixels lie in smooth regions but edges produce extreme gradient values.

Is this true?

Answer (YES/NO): NO